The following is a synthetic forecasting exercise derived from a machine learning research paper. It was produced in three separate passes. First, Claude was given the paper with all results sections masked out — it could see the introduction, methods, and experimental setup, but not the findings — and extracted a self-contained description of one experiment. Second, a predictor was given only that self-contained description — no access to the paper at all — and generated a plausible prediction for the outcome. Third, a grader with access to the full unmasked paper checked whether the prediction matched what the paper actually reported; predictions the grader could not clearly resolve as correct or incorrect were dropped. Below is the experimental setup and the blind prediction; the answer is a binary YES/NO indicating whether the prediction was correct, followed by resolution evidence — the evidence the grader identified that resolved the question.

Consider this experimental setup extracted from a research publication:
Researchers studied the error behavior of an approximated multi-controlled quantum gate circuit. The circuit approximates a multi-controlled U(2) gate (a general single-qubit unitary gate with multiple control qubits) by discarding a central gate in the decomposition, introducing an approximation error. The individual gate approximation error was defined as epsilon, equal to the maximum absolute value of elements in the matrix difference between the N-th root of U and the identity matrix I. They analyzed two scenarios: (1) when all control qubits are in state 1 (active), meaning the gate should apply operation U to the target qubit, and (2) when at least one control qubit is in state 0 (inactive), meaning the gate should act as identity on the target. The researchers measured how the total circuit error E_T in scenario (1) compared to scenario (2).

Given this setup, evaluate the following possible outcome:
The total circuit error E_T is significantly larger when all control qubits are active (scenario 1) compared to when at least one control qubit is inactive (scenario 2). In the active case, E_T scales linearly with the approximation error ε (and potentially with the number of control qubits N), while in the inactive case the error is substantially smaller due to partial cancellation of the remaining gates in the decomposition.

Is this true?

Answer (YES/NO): NO